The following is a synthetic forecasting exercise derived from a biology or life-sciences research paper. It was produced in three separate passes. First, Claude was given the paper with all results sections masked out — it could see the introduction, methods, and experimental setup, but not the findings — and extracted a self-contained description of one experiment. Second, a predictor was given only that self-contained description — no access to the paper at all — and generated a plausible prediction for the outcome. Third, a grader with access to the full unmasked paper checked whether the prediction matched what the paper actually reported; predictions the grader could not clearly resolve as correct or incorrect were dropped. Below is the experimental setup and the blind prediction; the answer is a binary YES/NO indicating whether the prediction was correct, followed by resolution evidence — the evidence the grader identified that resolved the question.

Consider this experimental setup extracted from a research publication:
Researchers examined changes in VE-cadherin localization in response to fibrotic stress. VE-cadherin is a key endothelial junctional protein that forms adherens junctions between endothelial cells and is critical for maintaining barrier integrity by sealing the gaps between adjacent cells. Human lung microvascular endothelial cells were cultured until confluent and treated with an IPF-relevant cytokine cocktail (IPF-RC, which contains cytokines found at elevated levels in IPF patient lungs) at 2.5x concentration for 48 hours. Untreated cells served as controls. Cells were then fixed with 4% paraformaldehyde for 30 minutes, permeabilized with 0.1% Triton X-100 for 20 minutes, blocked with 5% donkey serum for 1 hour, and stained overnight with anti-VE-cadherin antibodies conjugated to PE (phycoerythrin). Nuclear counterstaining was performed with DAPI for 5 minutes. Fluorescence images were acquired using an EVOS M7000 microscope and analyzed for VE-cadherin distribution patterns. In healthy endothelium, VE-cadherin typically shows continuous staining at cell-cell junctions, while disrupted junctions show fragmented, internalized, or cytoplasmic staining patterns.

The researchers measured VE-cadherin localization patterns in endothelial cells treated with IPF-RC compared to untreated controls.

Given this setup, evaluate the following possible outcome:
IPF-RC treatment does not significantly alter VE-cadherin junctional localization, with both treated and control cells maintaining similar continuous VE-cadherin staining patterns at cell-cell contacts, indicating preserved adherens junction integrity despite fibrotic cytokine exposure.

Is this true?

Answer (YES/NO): NO